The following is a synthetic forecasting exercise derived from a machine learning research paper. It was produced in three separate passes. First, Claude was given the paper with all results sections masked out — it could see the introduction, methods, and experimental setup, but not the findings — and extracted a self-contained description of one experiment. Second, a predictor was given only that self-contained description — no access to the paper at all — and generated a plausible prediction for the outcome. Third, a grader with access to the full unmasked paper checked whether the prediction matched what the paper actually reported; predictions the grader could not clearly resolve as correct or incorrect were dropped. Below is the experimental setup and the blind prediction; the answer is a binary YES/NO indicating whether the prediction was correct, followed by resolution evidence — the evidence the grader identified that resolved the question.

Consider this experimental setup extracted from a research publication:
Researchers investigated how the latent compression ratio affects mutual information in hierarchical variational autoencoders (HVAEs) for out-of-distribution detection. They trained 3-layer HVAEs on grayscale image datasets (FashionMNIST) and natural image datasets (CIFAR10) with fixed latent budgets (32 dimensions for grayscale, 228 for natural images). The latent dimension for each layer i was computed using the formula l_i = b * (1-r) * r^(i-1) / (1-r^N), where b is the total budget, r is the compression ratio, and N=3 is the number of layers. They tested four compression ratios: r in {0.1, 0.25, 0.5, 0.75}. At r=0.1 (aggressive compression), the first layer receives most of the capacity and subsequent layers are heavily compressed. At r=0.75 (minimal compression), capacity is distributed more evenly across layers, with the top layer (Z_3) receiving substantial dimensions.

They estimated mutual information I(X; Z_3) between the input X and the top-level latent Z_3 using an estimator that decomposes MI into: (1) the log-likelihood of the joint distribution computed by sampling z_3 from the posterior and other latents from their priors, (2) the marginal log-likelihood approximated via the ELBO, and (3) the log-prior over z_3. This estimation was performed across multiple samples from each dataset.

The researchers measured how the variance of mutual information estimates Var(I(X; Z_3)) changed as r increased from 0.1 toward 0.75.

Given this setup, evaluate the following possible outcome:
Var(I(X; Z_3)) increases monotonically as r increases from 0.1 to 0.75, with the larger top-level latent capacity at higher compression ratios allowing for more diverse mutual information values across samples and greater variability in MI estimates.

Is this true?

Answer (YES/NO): YES